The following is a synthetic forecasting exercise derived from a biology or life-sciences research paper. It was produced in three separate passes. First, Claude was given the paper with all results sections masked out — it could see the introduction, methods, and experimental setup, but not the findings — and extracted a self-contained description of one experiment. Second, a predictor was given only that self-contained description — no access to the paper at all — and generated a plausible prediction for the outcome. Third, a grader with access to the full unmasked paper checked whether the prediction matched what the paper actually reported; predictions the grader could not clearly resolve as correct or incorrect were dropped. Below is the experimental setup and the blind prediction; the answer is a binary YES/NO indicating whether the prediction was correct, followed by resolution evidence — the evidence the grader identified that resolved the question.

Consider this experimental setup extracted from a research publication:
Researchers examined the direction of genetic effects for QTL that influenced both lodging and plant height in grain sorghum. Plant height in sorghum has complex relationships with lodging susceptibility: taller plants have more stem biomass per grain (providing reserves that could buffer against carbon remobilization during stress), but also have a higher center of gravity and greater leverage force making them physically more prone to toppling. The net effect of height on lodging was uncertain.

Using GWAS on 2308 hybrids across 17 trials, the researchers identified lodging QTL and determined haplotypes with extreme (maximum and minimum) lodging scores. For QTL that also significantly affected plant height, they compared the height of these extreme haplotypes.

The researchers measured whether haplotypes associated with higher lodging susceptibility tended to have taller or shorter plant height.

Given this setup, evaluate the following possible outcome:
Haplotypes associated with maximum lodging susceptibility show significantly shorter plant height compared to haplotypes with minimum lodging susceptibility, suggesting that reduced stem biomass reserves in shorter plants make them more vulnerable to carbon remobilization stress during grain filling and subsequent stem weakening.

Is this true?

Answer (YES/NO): NO